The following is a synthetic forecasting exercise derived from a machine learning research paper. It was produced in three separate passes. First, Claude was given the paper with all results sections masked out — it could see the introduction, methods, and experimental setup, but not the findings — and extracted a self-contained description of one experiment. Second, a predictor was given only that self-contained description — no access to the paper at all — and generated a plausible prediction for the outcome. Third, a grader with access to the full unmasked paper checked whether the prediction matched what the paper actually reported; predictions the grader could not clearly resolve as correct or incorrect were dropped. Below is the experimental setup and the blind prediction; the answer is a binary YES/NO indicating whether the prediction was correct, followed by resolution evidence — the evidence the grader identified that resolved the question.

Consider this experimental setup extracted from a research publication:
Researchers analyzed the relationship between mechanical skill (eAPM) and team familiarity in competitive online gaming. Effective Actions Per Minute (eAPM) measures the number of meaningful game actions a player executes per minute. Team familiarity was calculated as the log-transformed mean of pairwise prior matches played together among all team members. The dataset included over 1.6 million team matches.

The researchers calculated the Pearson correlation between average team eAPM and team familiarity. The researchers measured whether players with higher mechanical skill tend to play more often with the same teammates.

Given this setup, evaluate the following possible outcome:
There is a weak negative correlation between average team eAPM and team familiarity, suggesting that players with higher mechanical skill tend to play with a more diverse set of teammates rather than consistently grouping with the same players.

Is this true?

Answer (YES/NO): NO